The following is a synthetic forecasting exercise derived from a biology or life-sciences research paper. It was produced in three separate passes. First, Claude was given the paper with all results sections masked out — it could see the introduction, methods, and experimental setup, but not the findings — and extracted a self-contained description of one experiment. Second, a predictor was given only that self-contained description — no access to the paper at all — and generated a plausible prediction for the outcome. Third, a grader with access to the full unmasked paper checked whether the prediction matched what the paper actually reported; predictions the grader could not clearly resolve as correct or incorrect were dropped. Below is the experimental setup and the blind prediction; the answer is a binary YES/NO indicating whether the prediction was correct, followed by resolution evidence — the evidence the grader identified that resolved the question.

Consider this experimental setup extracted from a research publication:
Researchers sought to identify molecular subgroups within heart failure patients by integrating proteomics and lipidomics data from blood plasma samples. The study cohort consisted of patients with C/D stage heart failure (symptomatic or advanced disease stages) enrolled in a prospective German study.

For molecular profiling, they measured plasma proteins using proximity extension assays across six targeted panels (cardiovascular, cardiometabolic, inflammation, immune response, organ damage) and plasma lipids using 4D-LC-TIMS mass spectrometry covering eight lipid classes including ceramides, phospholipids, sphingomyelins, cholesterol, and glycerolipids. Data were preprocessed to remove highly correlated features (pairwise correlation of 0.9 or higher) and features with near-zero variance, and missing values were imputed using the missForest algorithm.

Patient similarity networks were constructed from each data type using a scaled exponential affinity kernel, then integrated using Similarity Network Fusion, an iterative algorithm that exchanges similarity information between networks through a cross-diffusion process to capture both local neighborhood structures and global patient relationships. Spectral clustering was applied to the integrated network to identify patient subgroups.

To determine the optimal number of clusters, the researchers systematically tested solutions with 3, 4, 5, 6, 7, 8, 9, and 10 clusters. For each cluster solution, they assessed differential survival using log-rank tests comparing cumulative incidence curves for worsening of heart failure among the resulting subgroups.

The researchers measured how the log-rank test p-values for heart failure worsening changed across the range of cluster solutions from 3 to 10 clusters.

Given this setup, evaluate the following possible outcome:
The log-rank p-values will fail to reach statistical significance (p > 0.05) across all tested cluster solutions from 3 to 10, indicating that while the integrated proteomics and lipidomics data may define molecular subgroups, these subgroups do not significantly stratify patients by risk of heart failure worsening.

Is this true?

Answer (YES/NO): NO